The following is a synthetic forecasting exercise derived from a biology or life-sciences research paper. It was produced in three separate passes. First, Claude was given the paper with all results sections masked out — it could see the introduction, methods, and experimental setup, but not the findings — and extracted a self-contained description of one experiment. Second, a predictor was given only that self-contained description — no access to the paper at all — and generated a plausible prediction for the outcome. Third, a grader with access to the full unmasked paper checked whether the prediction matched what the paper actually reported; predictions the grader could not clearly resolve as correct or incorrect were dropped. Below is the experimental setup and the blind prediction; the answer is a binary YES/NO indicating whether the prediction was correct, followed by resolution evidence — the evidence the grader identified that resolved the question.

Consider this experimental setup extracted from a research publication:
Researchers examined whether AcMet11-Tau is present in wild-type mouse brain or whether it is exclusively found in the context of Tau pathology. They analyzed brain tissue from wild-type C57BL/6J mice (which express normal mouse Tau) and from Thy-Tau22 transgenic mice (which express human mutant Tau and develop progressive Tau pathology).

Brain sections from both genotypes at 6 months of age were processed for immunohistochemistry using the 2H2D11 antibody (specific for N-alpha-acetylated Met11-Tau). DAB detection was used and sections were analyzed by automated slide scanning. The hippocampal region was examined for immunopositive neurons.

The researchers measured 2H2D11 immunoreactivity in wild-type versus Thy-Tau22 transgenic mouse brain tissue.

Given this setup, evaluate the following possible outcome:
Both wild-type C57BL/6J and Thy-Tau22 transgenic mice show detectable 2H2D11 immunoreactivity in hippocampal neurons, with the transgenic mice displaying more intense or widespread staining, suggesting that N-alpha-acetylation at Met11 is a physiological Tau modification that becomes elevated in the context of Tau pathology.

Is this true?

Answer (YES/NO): NO